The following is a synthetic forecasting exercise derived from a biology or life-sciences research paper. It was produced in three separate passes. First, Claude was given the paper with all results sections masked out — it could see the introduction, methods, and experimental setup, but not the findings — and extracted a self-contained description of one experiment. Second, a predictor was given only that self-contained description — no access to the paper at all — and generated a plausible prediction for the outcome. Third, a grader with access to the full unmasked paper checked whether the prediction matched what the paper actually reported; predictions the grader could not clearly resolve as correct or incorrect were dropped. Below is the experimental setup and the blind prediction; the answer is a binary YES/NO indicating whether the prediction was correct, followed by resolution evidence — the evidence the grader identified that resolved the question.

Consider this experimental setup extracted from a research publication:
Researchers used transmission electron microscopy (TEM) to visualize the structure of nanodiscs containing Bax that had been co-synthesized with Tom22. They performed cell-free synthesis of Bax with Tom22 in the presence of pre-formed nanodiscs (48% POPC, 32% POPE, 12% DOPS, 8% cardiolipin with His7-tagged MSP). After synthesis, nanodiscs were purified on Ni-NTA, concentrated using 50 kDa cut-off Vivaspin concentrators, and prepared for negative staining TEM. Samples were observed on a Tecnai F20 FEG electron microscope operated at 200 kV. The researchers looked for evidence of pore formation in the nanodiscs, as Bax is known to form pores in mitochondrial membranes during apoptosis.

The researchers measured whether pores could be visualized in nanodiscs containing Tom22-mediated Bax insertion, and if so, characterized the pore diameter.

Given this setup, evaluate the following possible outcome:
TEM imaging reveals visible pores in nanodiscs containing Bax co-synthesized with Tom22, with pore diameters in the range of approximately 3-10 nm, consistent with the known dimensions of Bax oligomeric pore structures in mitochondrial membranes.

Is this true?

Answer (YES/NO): YES